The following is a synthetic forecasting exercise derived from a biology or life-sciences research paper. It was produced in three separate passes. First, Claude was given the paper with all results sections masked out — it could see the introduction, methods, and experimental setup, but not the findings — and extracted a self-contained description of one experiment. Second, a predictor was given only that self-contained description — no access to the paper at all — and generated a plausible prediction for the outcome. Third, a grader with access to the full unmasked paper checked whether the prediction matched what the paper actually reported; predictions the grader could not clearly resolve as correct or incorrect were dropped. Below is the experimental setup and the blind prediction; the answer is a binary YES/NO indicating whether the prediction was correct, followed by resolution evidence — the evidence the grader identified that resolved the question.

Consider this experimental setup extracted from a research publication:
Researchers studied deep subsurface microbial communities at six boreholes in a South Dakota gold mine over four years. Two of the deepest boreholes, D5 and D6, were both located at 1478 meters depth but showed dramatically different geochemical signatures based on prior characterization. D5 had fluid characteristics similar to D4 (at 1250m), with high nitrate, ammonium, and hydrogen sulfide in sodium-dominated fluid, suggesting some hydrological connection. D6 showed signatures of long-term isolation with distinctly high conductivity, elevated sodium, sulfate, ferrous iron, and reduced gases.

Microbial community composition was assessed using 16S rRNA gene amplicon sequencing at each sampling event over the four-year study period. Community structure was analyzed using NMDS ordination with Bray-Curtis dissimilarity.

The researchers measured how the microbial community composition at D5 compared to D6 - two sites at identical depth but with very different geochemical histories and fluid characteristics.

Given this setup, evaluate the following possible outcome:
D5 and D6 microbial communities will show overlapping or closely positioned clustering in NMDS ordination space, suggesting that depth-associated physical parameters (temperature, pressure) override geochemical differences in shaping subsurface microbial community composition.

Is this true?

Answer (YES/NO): NO